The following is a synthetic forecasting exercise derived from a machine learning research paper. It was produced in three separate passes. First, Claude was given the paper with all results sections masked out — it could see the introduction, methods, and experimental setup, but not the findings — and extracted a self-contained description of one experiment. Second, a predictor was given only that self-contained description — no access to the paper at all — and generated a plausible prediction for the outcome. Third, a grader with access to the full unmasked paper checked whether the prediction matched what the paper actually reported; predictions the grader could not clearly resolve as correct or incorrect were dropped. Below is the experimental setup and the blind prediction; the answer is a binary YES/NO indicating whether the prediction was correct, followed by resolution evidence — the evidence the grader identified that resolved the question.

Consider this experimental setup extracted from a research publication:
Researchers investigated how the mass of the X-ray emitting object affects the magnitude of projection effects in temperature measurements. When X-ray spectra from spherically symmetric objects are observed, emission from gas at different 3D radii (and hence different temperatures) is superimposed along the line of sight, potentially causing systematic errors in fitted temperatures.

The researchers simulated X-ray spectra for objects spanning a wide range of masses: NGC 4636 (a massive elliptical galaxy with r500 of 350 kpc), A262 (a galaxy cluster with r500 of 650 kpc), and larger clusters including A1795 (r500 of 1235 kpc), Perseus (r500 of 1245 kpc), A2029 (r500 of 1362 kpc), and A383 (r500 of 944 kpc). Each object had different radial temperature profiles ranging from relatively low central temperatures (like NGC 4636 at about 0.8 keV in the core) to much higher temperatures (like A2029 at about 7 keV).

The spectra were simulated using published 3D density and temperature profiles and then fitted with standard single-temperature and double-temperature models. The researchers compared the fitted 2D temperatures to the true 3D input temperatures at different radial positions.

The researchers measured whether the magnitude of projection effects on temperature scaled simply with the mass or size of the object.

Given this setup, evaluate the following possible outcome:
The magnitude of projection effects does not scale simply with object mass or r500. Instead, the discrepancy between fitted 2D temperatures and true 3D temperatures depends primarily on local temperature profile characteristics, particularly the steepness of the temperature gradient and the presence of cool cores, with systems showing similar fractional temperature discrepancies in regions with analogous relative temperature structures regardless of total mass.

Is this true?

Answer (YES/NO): YES